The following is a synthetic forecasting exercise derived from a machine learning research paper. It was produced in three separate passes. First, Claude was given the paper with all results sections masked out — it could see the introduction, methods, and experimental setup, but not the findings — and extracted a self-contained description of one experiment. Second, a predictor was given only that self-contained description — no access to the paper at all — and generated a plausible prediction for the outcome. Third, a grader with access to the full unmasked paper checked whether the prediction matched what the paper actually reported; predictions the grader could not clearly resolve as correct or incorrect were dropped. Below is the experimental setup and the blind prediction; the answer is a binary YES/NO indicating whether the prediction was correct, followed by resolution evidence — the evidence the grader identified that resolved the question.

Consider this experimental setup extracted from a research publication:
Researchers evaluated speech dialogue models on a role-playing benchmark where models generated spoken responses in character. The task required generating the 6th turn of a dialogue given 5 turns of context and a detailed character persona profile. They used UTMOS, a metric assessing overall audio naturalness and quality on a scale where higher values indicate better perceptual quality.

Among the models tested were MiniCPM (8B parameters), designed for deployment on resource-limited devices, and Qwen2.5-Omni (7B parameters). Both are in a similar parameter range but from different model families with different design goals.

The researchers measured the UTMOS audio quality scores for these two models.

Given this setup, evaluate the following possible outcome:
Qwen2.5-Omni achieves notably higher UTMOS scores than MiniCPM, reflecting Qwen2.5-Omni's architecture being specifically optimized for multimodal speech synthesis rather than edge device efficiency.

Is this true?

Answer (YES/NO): YES